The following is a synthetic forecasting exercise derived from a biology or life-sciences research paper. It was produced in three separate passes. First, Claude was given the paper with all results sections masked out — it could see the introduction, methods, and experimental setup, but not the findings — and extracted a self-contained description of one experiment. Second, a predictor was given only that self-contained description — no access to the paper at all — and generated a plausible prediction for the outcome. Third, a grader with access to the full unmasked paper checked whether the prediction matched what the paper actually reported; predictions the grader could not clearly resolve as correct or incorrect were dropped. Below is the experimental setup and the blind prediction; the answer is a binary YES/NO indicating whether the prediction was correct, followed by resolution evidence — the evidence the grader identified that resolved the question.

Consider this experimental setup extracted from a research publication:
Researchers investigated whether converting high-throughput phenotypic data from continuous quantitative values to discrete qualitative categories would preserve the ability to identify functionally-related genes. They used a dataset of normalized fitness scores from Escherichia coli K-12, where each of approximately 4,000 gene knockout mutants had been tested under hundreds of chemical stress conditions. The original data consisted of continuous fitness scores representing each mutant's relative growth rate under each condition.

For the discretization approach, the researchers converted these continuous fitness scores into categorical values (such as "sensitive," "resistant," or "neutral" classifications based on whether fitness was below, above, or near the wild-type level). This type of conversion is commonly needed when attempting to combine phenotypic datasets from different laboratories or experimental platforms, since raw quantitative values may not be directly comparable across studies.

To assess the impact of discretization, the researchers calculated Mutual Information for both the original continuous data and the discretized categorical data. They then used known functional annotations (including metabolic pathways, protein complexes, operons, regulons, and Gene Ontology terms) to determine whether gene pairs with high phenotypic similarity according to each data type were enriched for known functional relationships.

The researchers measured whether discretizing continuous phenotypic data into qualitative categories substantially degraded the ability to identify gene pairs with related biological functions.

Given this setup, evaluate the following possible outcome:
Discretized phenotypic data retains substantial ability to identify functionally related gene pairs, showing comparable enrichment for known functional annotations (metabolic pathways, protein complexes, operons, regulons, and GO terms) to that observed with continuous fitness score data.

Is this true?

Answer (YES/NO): NO